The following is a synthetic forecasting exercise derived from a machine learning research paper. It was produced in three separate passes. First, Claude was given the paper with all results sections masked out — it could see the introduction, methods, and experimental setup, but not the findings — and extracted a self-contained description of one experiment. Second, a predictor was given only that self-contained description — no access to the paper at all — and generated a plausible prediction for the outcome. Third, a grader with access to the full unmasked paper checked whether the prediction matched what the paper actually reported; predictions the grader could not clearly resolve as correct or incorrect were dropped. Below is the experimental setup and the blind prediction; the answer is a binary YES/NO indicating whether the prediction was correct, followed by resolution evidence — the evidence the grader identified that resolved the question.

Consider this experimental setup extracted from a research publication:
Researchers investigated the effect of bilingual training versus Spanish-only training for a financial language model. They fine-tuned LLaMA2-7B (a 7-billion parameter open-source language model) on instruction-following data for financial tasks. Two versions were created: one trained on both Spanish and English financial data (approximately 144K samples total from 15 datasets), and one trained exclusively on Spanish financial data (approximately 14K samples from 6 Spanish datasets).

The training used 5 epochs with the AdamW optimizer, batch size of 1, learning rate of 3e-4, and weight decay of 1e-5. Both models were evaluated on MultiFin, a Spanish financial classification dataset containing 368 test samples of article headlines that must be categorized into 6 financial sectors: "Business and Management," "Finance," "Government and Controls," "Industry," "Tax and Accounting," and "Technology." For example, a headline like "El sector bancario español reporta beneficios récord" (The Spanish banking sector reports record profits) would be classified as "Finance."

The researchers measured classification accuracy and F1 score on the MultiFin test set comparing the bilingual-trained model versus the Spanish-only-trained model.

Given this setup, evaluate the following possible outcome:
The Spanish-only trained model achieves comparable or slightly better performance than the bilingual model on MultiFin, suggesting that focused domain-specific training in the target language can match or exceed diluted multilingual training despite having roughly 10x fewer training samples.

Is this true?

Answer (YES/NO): NO